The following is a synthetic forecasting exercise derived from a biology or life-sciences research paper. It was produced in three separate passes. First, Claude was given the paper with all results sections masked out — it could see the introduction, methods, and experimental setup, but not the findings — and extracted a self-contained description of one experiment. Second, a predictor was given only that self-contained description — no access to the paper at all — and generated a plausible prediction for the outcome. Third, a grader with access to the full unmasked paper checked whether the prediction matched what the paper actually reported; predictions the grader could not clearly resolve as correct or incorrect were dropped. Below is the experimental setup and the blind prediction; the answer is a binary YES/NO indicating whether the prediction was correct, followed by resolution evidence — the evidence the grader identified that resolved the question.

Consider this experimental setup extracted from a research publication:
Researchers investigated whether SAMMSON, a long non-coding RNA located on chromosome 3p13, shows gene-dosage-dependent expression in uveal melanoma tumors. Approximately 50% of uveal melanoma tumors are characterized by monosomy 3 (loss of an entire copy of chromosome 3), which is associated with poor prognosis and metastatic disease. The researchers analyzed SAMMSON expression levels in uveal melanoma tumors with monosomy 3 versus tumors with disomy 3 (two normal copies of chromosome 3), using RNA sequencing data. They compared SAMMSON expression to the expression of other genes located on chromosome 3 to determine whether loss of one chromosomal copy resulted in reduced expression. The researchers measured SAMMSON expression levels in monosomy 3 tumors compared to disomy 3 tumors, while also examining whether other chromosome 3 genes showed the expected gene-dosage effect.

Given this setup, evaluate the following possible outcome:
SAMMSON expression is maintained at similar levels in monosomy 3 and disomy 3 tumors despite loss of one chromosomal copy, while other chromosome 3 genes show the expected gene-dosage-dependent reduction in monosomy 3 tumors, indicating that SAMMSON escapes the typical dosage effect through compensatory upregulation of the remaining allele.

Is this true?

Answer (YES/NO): YES